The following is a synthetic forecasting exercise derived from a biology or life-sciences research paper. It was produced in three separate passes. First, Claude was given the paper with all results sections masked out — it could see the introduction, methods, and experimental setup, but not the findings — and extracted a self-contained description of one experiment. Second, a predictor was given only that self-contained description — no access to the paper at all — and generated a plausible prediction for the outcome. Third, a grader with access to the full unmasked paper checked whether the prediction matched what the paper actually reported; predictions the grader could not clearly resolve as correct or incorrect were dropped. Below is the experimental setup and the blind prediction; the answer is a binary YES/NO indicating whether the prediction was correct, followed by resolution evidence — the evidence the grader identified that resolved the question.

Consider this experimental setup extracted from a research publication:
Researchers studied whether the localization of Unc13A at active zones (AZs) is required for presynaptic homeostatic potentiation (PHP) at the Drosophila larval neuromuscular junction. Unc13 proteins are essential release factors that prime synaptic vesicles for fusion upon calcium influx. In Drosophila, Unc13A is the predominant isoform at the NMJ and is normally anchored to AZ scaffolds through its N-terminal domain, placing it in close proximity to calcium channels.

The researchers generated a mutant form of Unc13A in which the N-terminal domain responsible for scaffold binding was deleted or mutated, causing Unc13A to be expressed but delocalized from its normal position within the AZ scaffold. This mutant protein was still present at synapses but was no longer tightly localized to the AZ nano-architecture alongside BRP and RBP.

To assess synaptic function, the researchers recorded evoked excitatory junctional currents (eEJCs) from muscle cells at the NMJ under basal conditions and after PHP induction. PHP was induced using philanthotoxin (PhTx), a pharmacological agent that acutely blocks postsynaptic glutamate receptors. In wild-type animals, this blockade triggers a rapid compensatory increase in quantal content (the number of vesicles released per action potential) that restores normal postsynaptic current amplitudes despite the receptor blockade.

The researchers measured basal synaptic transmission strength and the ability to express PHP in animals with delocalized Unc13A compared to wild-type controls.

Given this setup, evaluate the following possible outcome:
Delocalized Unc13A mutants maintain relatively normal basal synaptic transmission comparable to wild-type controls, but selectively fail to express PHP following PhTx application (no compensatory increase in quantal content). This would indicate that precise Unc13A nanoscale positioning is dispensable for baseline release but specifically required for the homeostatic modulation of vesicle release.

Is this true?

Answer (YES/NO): YES